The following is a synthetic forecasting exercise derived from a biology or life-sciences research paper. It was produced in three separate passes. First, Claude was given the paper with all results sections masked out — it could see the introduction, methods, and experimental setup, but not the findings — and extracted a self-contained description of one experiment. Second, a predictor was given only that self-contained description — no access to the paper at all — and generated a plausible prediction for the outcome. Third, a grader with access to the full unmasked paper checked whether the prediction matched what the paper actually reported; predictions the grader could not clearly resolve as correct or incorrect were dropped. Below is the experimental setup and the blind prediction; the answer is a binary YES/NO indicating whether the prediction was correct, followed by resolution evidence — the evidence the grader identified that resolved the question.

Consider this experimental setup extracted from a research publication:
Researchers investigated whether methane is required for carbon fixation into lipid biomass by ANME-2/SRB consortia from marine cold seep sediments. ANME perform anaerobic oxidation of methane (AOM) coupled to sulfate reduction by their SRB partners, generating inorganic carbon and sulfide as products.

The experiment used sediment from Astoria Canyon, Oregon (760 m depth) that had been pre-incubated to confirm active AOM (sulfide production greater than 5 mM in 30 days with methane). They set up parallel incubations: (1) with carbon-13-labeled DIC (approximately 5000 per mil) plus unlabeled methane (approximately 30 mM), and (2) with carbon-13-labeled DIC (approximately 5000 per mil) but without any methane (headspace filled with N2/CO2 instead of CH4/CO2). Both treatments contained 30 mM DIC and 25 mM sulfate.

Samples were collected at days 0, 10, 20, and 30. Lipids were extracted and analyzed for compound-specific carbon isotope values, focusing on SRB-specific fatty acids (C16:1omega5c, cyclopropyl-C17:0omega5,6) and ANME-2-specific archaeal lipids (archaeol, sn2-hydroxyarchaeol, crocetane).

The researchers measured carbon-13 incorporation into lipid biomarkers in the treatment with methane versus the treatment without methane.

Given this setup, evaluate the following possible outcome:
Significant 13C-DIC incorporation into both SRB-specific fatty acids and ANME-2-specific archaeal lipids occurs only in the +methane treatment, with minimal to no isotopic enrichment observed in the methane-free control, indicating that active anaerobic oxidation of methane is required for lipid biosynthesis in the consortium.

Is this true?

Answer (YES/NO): YES